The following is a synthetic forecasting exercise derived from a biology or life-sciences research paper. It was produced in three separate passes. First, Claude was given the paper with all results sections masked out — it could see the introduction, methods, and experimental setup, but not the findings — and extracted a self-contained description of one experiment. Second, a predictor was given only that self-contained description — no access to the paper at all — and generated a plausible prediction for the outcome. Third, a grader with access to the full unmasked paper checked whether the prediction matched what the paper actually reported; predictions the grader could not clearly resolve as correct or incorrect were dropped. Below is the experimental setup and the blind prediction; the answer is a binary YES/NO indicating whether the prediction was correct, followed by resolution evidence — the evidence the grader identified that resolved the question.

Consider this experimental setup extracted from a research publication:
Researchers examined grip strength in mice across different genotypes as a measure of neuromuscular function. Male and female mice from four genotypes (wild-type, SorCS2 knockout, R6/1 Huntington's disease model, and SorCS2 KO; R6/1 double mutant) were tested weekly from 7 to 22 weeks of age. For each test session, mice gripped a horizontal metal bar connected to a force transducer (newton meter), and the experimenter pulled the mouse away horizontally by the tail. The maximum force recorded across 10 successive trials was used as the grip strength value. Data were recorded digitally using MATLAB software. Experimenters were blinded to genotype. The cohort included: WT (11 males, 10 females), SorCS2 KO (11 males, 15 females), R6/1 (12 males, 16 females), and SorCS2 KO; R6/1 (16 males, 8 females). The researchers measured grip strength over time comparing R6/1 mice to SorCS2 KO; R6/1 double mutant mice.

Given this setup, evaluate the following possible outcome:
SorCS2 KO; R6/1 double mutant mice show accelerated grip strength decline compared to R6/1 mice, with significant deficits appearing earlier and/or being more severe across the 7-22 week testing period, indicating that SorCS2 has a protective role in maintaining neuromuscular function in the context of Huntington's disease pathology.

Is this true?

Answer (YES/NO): NO